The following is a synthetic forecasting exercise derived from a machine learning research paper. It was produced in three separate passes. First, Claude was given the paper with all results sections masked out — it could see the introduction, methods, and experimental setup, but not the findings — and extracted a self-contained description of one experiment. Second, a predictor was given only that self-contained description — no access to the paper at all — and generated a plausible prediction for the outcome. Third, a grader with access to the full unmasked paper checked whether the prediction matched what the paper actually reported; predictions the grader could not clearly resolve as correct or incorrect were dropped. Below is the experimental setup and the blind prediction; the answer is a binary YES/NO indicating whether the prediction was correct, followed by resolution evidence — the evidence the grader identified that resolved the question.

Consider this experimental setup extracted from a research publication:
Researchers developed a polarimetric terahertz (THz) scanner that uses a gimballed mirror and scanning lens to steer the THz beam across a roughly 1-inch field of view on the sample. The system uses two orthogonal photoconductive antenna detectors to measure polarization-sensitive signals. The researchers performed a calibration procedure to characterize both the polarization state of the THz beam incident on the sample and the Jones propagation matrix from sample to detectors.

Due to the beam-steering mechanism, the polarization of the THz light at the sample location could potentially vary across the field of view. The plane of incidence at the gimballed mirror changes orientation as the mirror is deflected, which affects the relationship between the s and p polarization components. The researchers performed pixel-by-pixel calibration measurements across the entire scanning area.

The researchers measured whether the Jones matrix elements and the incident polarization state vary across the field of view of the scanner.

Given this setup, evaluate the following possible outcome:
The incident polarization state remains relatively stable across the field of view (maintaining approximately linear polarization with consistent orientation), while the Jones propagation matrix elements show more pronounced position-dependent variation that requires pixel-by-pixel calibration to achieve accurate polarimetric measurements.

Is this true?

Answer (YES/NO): NO